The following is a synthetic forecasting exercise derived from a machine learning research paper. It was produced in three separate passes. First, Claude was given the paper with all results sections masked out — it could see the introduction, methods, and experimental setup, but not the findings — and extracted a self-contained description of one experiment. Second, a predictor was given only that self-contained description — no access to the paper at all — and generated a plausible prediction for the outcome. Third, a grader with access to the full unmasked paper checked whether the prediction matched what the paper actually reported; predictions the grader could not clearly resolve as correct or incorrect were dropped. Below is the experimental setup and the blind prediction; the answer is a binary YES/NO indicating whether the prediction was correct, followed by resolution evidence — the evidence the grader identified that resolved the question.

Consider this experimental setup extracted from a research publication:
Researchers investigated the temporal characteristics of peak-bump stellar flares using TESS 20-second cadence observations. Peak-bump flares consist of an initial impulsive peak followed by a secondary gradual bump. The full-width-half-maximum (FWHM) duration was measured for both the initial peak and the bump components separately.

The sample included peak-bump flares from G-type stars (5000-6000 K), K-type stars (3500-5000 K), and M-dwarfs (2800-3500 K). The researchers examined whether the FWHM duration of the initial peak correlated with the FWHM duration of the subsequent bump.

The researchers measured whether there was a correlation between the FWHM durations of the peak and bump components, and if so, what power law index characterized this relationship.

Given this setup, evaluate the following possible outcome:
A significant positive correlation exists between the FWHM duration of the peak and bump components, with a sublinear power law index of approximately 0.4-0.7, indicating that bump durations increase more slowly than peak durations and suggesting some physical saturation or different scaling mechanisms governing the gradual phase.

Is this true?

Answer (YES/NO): NO